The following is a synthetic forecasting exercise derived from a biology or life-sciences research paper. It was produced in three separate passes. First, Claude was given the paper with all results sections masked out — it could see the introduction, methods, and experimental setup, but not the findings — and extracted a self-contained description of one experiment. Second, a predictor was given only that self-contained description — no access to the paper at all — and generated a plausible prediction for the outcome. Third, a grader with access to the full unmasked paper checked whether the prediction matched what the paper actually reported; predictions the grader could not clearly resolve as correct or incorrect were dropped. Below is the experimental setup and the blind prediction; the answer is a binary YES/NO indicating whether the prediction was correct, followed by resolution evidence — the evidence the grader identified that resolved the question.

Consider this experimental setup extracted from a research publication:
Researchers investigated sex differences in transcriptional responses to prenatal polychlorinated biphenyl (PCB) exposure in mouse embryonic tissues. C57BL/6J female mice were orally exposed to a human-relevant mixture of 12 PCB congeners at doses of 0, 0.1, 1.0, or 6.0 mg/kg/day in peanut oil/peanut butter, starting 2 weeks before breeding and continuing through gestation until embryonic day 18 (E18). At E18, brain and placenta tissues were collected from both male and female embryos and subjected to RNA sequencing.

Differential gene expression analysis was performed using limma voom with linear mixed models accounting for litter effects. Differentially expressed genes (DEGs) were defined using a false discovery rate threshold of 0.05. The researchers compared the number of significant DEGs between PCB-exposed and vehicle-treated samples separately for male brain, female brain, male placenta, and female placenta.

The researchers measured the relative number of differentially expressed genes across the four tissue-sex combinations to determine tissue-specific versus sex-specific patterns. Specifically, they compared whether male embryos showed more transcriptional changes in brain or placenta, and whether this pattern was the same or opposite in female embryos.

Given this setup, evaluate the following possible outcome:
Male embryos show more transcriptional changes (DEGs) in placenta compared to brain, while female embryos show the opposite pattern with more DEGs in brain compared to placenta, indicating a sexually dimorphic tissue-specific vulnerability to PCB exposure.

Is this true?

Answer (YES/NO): NO